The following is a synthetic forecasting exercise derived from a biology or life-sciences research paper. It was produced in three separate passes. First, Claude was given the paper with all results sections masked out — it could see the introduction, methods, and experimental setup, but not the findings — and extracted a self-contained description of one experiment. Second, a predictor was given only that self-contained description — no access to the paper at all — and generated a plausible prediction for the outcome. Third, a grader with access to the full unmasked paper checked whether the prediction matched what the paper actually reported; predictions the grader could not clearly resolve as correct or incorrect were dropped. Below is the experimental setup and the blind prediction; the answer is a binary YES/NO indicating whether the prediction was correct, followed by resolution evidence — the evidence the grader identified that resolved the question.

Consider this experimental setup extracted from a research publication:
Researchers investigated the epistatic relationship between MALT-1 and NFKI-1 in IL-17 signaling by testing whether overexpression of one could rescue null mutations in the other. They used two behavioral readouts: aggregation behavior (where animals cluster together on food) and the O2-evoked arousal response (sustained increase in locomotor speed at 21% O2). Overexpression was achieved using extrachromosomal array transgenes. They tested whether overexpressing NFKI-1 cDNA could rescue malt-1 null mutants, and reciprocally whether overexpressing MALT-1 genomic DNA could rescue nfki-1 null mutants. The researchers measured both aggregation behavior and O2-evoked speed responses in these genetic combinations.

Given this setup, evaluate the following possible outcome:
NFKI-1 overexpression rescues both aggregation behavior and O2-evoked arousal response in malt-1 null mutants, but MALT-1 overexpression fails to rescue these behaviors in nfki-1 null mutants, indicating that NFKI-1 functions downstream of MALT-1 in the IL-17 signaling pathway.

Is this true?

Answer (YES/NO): NO